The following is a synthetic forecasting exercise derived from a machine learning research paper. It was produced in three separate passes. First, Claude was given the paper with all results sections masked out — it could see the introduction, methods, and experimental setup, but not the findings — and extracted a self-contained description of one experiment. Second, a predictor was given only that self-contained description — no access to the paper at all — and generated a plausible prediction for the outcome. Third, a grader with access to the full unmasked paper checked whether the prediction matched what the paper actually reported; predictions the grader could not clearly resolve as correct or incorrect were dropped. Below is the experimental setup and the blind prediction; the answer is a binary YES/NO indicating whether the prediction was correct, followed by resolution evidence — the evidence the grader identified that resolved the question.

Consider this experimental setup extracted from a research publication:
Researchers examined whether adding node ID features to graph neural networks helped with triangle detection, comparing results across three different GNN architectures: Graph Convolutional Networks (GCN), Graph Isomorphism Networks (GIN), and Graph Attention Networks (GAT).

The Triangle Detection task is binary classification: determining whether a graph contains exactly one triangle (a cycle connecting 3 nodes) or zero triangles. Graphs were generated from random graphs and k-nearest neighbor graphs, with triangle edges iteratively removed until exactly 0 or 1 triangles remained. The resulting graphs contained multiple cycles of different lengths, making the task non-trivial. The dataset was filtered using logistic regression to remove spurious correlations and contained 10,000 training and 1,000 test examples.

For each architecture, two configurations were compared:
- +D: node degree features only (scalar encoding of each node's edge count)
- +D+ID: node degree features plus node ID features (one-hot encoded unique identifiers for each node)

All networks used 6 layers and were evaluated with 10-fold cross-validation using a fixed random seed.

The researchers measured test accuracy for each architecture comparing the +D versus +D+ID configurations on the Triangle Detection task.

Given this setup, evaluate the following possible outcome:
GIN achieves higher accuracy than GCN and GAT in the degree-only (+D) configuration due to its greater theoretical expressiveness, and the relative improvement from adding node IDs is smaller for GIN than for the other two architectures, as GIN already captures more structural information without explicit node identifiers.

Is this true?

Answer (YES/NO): NO